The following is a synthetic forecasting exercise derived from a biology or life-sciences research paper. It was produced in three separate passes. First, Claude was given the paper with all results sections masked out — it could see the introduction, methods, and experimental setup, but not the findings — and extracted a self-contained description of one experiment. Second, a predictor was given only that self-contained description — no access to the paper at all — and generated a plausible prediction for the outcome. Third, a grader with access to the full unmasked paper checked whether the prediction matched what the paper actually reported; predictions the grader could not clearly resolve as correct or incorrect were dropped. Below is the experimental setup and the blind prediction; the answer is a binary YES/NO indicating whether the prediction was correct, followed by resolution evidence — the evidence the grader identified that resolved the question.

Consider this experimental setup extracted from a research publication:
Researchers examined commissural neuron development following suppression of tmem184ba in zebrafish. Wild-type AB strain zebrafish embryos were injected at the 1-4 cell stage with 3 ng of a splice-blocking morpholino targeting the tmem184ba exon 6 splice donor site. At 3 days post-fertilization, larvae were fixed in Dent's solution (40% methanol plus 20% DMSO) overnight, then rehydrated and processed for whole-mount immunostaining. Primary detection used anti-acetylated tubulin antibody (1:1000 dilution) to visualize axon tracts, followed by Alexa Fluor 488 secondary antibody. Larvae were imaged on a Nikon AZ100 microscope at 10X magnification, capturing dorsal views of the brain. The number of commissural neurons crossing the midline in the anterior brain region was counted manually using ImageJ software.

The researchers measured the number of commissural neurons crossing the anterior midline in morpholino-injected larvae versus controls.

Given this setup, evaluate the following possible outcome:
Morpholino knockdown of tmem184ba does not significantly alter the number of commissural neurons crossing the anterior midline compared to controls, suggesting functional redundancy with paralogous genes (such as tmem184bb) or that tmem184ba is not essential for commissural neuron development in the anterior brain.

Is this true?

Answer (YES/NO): NO